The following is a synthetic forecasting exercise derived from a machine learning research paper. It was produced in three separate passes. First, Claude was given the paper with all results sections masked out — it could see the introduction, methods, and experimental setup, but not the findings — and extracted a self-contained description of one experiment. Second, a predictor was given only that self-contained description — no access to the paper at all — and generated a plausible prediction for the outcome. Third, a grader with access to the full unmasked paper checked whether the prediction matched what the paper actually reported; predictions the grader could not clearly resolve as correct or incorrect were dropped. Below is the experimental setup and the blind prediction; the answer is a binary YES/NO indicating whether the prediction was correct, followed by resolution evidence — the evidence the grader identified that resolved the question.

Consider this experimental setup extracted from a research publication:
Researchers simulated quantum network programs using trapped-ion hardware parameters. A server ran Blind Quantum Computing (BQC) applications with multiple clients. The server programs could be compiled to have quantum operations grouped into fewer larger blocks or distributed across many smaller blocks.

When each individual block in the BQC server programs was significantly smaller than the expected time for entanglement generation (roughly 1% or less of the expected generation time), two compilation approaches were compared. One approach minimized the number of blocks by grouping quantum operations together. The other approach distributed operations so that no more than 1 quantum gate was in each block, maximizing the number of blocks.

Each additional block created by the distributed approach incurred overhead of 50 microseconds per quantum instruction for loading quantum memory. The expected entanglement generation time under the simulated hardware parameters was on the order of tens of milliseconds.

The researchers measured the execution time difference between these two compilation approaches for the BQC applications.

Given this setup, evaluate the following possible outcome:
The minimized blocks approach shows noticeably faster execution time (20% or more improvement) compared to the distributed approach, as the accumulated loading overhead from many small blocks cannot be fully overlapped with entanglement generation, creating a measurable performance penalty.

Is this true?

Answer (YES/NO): NO